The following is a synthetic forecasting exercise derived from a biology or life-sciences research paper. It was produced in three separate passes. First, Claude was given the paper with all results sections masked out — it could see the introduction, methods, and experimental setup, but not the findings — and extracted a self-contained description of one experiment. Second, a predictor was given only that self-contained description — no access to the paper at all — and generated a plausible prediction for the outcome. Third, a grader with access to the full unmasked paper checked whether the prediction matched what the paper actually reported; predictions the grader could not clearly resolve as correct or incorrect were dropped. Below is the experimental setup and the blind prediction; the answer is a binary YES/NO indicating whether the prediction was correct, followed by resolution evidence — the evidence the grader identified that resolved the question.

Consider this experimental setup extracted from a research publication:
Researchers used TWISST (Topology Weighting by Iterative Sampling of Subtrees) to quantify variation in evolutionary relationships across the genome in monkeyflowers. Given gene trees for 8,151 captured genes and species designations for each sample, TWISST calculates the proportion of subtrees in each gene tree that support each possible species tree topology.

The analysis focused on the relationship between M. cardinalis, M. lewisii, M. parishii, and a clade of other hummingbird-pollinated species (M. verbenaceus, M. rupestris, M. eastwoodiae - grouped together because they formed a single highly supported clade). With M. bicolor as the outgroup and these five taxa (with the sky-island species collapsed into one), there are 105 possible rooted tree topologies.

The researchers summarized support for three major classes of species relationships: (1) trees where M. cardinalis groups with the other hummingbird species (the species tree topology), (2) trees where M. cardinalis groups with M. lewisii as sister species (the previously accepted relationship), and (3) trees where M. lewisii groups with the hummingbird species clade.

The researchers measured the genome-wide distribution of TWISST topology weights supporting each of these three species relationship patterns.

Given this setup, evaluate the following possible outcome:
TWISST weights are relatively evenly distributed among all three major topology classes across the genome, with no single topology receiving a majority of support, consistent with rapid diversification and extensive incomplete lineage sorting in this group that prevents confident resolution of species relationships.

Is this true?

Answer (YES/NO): NO